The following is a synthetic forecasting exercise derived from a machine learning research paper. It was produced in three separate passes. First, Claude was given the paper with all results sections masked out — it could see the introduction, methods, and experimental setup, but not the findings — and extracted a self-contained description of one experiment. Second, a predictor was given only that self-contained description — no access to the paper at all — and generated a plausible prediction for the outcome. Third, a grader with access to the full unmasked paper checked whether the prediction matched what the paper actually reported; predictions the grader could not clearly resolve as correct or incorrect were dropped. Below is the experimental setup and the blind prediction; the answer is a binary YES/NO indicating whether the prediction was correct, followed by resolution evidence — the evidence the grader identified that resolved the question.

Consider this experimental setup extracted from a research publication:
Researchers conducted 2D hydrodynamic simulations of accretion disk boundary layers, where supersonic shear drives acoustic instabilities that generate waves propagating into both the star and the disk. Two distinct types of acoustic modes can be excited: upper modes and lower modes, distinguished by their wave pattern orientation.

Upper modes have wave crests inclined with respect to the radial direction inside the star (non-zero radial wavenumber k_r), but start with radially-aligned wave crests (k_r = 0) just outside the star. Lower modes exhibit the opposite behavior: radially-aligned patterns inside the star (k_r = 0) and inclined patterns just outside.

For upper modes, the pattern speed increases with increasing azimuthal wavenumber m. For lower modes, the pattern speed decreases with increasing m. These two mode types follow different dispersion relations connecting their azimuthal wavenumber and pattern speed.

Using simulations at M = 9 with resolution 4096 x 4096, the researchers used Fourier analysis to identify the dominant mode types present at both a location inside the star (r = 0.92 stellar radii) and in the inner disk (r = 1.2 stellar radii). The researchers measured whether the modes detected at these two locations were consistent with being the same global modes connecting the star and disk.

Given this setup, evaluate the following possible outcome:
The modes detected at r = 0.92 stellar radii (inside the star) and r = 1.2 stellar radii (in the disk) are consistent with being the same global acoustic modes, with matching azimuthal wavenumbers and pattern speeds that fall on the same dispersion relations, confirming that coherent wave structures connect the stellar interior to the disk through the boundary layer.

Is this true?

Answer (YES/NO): YES